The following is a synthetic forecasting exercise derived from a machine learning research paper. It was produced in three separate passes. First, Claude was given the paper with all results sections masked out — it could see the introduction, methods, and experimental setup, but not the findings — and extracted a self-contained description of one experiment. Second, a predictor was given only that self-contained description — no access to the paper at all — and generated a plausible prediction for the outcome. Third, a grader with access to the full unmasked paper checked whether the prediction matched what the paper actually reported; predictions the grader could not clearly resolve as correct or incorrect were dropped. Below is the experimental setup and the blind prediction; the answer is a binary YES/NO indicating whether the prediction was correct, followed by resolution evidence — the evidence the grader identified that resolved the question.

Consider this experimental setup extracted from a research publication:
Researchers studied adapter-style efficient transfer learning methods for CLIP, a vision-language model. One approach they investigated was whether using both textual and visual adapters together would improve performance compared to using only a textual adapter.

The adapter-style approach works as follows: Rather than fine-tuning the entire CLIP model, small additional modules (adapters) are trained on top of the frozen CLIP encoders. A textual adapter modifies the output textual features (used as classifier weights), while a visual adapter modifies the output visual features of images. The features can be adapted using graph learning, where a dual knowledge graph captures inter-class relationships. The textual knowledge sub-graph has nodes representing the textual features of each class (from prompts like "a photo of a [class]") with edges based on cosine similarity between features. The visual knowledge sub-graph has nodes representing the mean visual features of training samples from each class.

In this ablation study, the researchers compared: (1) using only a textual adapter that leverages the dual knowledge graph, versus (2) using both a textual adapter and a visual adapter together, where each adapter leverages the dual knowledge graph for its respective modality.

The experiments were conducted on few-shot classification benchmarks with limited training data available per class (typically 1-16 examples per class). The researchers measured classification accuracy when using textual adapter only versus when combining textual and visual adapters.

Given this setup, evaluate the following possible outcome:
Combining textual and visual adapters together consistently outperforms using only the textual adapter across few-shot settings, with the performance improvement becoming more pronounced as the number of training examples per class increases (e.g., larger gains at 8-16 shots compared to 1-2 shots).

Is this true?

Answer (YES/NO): NO